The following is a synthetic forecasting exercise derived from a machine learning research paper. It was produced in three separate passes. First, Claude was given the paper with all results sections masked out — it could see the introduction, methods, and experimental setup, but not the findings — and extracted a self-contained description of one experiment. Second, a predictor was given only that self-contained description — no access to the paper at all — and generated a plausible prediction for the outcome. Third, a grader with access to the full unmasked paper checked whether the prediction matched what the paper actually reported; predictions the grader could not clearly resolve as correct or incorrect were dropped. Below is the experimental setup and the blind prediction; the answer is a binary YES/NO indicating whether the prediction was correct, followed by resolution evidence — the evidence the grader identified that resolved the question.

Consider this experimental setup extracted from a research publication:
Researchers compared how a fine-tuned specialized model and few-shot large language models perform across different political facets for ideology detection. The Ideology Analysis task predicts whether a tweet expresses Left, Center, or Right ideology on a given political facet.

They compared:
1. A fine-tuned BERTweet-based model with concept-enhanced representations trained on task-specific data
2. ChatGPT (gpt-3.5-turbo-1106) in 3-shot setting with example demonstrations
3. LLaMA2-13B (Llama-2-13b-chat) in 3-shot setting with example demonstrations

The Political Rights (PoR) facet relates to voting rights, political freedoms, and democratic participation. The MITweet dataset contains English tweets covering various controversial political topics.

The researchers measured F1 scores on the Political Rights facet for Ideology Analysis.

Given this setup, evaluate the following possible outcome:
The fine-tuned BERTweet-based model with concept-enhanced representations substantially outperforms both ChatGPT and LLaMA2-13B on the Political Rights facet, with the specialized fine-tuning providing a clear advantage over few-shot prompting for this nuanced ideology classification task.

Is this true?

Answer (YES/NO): NO